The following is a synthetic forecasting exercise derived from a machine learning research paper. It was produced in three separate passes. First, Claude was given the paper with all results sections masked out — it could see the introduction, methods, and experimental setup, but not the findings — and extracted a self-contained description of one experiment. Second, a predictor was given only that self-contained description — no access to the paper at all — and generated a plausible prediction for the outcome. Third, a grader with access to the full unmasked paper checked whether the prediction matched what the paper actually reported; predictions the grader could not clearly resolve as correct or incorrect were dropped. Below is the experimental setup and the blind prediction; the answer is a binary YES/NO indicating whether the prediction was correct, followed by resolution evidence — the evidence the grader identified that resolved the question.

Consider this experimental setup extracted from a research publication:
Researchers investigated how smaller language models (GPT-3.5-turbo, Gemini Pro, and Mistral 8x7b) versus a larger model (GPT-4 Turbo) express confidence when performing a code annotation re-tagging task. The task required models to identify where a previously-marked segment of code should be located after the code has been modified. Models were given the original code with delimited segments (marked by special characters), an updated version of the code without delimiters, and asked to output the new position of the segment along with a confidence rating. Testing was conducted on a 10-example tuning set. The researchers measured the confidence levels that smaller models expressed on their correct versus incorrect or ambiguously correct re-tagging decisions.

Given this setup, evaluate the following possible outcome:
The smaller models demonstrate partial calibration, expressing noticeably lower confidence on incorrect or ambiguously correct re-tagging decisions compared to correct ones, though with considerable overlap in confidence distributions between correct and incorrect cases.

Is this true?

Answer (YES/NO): NO